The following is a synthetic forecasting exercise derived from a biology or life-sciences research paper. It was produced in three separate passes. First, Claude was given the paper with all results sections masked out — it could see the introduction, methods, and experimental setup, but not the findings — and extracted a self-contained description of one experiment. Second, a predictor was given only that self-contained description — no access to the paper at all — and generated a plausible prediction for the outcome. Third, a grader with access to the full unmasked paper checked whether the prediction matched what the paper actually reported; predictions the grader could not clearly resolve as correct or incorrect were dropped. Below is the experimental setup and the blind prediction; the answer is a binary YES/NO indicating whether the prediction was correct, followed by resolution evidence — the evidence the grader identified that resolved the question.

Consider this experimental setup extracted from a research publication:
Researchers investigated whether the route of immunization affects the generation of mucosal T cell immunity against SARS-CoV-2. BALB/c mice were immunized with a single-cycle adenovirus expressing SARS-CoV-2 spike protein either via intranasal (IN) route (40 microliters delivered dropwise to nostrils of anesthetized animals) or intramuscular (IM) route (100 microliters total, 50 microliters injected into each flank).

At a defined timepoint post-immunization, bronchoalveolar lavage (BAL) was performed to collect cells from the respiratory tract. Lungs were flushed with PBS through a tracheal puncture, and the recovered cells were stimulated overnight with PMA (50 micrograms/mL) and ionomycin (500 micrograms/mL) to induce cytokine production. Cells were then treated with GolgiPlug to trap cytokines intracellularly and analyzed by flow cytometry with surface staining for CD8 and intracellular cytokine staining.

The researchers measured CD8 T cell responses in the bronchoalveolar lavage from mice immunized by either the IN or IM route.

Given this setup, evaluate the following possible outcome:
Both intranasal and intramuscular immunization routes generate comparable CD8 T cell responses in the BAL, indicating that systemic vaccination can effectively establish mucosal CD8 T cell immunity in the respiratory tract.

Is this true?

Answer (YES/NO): NO